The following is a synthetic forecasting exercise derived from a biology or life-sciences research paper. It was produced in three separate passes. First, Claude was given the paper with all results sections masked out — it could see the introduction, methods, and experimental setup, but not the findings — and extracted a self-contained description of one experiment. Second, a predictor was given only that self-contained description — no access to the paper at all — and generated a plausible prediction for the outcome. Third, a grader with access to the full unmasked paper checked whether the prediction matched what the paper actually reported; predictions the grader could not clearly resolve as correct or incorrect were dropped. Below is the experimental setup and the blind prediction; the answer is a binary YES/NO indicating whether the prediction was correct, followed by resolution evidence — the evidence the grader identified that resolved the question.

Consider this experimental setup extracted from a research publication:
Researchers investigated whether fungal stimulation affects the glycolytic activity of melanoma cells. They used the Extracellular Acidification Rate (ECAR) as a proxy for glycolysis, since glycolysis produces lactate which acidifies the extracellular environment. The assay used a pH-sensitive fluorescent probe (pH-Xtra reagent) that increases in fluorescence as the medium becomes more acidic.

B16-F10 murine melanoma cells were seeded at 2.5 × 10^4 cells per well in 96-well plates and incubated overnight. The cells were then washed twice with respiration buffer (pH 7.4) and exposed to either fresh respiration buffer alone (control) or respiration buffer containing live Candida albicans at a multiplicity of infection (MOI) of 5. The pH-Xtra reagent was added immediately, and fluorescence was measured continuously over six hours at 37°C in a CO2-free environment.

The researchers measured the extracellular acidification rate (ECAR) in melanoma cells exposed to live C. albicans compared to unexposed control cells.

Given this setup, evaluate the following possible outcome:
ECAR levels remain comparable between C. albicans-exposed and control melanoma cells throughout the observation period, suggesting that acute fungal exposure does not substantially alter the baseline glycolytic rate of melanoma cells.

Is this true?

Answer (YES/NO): NO